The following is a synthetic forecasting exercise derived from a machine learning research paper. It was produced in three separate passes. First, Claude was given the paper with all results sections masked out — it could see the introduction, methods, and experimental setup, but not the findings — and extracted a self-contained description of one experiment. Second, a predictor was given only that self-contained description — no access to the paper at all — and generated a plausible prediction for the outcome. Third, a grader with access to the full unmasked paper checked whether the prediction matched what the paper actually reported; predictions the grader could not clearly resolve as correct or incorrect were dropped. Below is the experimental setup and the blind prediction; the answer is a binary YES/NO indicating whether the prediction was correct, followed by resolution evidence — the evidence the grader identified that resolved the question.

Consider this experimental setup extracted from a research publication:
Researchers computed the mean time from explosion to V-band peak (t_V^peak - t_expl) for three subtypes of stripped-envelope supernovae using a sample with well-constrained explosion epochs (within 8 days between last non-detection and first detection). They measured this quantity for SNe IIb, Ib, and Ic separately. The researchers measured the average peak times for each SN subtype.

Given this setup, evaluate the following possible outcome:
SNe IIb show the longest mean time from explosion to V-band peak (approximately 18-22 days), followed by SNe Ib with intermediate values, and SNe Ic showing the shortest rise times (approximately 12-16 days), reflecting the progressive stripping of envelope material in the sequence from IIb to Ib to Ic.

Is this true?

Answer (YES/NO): YES